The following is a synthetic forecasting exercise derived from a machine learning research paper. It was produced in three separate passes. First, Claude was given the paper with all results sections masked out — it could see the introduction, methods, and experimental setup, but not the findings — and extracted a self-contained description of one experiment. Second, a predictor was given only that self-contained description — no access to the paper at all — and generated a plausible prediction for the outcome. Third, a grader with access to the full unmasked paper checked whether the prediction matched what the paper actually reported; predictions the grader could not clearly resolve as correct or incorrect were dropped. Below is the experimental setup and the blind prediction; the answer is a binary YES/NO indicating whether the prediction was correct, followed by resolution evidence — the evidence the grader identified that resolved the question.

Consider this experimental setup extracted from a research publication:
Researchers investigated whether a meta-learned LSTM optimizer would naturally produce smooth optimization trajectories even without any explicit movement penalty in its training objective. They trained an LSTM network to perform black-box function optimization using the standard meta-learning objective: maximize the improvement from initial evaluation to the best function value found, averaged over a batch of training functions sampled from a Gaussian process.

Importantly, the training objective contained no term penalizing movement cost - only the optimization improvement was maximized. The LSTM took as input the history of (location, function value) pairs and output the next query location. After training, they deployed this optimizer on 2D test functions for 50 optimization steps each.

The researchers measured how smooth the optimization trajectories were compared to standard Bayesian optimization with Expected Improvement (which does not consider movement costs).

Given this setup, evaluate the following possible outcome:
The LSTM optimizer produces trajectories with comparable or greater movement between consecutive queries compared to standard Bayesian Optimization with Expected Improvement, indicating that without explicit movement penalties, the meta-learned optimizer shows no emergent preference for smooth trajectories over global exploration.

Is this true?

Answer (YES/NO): NO